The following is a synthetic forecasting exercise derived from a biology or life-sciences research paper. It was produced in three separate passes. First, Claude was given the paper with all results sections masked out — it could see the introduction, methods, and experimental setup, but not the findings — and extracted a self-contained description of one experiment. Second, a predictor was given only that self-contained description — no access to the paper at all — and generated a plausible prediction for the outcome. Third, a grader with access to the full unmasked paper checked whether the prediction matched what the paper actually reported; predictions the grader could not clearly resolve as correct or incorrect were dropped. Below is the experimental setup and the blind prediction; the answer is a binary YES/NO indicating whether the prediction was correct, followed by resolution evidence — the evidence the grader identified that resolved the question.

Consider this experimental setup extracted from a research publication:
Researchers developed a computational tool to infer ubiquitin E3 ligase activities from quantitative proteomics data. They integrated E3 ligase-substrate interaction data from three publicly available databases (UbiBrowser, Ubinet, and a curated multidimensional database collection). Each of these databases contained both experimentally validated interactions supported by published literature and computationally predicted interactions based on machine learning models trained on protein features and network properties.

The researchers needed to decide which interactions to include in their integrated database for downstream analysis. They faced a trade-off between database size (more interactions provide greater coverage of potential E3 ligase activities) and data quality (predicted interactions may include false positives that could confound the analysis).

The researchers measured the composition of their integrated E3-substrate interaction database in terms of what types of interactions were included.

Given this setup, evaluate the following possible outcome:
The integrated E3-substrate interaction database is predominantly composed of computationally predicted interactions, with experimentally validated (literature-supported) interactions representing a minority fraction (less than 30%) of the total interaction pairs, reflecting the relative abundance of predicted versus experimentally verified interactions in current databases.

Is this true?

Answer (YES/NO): NO